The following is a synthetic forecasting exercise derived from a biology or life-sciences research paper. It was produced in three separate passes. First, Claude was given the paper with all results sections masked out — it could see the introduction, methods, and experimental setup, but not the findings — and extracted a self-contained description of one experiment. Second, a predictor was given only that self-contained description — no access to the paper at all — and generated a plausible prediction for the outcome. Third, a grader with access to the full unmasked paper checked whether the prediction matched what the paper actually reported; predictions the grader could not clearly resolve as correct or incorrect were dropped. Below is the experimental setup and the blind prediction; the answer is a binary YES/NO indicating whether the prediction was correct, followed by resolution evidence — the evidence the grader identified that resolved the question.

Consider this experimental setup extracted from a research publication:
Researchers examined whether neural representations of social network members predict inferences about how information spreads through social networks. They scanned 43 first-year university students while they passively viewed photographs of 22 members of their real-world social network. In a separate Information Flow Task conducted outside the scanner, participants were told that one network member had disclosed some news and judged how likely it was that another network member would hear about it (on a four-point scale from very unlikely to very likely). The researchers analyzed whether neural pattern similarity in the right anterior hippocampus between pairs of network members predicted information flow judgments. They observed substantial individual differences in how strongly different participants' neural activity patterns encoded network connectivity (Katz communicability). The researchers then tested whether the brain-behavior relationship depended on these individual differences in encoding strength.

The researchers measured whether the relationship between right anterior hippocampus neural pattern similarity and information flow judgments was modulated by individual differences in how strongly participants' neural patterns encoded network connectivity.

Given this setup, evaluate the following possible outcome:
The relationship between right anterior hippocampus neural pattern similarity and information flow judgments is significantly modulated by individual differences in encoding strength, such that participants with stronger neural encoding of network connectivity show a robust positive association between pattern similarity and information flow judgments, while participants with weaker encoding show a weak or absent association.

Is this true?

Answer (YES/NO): YES